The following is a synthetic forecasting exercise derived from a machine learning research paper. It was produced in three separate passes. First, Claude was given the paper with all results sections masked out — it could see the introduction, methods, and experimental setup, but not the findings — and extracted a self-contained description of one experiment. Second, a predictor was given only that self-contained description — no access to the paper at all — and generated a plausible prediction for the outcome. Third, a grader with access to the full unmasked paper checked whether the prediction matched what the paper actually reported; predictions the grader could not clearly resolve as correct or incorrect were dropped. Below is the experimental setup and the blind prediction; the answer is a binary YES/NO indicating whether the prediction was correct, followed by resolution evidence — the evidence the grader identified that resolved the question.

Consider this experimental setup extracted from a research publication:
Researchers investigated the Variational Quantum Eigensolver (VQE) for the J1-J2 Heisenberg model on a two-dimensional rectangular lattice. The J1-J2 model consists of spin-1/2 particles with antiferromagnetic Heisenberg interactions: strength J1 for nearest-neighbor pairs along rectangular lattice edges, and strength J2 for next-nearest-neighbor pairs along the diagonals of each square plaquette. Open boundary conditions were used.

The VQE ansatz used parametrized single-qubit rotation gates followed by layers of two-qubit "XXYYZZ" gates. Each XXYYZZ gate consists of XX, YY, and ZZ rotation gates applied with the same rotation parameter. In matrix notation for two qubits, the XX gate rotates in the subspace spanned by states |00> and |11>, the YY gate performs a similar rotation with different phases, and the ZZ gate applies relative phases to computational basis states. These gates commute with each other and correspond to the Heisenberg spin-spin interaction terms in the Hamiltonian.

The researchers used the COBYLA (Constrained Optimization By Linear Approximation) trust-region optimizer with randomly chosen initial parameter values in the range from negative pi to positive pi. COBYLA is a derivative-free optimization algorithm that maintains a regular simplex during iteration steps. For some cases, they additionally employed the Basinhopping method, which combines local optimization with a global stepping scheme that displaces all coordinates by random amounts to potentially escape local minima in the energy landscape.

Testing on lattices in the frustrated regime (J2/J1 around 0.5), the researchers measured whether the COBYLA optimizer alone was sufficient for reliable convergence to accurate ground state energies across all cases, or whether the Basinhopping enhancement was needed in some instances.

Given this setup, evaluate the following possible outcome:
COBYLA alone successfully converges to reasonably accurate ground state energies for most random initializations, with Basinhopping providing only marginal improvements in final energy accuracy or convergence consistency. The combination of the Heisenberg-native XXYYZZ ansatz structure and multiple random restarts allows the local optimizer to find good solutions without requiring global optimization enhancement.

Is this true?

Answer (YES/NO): NO